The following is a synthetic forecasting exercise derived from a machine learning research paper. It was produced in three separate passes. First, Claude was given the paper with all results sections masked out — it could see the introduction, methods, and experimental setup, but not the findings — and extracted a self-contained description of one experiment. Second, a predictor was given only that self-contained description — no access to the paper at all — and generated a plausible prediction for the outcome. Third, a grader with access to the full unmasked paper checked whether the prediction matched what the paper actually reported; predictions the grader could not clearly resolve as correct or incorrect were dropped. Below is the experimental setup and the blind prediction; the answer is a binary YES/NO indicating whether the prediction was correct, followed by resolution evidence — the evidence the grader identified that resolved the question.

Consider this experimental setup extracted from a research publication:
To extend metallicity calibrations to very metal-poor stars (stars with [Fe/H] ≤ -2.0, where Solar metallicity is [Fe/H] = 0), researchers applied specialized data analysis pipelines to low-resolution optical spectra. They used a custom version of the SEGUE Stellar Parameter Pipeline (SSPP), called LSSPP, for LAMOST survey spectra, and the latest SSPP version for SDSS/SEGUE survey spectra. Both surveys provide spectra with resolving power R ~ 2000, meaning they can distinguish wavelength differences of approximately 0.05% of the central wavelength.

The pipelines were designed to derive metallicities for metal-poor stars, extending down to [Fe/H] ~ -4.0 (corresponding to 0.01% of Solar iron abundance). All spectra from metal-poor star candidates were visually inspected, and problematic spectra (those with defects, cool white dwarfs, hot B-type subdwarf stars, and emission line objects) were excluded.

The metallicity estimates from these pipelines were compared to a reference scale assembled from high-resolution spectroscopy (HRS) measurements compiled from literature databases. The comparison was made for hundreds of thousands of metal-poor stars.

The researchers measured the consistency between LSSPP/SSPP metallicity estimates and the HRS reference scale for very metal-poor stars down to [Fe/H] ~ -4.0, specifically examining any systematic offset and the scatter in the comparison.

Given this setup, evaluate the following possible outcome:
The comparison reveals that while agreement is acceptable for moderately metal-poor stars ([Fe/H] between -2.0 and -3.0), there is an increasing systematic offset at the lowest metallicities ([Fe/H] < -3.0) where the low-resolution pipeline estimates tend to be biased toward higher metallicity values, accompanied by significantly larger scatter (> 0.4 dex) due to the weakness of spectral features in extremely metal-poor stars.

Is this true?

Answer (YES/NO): NO